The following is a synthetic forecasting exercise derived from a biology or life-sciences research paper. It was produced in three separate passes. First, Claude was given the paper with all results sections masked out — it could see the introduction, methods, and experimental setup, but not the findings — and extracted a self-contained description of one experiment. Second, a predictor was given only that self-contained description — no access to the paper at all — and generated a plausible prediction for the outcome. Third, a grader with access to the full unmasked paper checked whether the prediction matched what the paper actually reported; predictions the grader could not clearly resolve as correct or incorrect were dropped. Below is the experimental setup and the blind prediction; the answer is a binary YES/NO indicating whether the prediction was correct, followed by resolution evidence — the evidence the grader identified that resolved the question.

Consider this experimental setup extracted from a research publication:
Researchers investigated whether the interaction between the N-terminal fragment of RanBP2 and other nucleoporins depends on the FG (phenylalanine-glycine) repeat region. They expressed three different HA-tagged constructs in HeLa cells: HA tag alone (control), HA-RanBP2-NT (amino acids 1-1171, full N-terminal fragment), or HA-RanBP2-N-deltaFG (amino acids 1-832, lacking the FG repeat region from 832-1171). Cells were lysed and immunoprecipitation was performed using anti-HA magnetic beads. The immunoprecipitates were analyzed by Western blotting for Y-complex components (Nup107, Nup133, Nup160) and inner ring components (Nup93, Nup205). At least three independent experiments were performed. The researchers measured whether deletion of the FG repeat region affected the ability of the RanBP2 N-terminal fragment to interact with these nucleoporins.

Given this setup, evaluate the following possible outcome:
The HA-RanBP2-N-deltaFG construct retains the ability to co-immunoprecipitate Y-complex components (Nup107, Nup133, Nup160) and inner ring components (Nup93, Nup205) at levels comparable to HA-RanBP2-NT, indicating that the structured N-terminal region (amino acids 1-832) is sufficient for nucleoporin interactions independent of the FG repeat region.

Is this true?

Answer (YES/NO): NO